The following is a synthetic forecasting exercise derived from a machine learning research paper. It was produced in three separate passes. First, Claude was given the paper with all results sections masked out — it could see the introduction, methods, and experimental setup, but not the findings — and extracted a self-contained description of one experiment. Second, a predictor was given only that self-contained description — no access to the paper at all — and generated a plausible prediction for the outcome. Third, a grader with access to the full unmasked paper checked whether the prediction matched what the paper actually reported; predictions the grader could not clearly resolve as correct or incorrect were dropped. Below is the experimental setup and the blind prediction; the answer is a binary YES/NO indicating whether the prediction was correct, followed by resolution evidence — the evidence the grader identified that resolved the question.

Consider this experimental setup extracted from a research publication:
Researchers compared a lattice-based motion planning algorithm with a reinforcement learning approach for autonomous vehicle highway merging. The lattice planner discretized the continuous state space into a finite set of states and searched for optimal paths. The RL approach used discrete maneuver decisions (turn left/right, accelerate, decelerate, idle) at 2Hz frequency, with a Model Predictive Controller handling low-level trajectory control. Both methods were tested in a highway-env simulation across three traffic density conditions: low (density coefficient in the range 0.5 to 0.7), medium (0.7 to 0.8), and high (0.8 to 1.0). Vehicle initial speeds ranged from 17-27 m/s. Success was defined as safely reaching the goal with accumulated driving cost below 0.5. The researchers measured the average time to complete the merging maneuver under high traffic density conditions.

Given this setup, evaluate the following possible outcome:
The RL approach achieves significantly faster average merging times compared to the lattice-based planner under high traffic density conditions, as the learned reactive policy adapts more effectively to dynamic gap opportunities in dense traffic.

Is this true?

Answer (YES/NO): NO